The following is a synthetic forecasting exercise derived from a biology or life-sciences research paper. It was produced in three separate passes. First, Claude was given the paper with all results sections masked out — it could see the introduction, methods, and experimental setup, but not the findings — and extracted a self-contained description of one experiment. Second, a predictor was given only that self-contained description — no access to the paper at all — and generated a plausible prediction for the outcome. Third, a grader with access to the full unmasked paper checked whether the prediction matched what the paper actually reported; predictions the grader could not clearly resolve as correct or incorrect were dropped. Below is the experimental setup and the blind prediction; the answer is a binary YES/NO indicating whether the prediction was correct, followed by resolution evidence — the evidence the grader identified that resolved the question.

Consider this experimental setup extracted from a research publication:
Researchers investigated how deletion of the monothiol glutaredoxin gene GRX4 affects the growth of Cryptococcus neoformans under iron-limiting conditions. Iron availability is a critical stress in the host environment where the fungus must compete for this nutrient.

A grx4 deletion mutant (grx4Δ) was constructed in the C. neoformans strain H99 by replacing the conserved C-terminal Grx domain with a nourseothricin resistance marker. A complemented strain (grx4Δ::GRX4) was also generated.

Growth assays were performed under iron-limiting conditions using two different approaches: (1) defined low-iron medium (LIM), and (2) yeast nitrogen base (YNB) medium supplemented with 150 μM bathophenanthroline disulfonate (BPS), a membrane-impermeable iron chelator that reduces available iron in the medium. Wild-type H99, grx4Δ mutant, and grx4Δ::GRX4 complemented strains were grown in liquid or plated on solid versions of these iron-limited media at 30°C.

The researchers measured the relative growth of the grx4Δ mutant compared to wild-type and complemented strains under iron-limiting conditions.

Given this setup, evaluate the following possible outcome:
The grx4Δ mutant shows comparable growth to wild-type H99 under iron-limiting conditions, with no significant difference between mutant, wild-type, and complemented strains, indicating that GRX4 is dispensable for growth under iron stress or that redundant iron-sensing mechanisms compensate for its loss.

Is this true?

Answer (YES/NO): NO